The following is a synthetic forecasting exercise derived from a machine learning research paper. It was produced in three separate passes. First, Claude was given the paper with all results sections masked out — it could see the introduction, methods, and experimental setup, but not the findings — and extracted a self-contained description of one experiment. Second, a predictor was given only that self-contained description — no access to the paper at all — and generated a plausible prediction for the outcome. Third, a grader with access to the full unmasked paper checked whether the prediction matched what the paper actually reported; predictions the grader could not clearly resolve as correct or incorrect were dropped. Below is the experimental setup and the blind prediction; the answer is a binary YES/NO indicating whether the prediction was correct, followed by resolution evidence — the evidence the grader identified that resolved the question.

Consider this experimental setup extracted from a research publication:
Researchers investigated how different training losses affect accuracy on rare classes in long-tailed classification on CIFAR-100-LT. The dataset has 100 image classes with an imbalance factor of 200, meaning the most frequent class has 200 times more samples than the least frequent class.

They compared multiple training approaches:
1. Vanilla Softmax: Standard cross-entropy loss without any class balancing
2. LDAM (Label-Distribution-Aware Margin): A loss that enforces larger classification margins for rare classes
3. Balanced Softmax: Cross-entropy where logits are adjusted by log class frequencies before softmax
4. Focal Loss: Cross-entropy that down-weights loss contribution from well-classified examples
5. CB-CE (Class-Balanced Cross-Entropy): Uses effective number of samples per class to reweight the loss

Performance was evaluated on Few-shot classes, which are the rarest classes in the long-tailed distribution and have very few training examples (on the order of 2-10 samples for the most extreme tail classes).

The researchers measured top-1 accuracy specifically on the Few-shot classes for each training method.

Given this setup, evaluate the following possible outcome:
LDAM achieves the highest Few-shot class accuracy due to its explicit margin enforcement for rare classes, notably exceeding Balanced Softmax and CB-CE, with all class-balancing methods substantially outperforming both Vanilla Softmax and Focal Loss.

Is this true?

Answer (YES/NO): NO